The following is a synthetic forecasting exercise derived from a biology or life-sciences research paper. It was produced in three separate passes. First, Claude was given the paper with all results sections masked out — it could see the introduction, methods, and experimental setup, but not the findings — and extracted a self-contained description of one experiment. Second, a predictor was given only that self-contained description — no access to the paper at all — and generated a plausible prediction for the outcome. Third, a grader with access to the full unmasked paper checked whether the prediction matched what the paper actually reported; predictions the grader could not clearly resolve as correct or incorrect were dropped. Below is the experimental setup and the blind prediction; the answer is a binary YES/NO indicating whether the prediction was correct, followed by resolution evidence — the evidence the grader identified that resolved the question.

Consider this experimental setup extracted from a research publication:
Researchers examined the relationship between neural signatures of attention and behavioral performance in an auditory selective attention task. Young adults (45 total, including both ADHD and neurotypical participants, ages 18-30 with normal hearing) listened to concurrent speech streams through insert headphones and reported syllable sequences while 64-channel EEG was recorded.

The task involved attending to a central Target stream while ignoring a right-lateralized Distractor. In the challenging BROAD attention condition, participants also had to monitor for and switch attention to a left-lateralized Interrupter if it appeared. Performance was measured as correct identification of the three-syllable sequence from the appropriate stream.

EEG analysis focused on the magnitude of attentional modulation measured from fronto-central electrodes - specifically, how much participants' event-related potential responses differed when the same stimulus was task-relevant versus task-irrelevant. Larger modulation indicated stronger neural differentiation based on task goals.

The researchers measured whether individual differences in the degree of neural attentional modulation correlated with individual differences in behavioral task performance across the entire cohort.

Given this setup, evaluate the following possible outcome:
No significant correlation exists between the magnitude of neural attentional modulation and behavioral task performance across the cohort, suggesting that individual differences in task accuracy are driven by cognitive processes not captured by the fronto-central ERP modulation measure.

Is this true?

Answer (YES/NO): NO